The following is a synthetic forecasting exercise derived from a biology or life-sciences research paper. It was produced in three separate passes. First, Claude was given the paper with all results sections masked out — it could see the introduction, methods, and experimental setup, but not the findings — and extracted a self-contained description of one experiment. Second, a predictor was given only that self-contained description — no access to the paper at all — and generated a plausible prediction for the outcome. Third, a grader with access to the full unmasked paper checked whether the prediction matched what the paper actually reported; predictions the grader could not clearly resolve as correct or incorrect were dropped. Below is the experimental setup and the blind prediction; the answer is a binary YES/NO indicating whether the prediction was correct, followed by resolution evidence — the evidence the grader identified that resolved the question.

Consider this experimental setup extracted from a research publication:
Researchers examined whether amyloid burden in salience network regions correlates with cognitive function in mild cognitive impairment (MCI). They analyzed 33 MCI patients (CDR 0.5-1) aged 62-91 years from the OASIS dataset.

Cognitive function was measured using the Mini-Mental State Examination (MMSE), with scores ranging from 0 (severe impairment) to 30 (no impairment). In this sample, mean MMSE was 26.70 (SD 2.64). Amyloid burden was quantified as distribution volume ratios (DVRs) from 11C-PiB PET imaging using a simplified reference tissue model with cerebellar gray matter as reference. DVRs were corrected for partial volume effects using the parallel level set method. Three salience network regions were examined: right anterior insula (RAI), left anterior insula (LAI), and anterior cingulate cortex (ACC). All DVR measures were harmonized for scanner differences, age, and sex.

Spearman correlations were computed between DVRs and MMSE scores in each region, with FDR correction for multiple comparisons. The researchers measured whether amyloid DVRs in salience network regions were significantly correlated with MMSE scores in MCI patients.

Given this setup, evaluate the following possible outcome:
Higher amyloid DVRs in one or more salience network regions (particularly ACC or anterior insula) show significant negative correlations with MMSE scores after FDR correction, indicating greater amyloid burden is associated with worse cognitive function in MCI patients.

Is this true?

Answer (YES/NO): YES